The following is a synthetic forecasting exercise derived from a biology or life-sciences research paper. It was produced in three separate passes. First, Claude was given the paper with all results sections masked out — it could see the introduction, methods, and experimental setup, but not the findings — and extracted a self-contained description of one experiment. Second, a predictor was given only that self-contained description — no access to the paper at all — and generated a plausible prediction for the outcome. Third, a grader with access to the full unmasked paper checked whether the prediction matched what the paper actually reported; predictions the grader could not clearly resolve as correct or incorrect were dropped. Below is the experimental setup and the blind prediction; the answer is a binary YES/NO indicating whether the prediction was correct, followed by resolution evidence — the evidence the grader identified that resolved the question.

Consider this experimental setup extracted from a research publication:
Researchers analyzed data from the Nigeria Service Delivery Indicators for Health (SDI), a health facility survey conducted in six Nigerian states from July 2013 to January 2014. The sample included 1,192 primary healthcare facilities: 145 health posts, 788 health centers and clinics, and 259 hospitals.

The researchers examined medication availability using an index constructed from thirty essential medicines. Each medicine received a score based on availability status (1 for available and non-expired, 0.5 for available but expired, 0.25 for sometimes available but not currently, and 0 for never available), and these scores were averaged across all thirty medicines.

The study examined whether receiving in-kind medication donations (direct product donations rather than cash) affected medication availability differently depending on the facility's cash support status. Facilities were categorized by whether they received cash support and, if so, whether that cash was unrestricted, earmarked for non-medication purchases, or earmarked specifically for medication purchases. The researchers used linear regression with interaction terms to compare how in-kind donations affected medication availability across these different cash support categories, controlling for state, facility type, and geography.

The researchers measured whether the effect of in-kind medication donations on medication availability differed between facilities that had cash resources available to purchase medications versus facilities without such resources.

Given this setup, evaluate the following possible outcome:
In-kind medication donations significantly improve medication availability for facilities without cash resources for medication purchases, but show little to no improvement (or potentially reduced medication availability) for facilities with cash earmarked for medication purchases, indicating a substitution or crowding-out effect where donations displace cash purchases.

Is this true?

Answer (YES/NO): YES